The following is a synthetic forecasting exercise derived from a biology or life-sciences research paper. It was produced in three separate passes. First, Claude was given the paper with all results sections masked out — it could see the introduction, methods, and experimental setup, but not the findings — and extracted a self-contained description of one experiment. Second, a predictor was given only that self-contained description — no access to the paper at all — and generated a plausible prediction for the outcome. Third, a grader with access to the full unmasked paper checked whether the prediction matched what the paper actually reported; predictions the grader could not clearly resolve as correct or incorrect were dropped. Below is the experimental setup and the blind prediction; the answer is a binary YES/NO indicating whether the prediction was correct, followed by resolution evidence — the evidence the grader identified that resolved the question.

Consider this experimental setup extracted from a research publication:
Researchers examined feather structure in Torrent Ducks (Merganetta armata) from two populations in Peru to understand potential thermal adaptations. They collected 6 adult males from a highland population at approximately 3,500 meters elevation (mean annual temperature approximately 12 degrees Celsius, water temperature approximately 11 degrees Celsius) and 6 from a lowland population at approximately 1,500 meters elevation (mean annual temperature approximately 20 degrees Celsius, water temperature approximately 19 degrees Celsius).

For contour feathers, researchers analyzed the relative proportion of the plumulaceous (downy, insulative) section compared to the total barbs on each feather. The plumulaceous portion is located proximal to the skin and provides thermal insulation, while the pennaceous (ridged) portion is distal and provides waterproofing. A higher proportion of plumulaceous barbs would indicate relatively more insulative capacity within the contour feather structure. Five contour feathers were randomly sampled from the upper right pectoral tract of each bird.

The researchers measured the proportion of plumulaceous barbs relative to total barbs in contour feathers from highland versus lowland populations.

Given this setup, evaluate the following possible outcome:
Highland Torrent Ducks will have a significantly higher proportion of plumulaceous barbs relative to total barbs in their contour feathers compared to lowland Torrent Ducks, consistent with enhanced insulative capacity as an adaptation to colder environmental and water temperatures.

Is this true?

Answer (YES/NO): NO